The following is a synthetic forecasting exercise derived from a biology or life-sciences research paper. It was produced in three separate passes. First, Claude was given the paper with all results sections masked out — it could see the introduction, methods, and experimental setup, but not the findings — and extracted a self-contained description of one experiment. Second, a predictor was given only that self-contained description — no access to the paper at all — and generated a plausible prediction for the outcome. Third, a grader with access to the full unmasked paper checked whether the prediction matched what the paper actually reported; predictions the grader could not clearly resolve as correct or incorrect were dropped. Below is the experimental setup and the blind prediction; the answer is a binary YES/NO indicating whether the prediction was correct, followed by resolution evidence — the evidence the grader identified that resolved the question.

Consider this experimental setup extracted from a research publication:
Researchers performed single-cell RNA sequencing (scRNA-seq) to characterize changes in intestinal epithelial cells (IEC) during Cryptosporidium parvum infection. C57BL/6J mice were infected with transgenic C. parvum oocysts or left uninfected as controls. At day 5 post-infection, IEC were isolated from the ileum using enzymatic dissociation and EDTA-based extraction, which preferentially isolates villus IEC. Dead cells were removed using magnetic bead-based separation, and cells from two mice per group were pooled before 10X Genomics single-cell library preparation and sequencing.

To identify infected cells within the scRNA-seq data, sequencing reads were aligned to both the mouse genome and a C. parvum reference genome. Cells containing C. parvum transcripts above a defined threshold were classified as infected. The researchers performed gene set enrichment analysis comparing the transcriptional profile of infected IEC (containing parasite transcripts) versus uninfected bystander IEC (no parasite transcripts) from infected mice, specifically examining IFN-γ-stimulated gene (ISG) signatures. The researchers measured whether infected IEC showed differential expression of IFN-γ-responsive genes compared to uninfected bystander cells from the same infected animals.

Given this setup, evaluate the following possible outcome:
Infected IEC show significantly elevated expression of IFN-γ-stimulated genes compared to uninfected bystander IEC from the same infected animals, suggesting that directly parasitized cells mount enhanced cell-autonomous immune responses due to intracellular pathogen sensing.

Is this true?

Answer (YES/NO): NO